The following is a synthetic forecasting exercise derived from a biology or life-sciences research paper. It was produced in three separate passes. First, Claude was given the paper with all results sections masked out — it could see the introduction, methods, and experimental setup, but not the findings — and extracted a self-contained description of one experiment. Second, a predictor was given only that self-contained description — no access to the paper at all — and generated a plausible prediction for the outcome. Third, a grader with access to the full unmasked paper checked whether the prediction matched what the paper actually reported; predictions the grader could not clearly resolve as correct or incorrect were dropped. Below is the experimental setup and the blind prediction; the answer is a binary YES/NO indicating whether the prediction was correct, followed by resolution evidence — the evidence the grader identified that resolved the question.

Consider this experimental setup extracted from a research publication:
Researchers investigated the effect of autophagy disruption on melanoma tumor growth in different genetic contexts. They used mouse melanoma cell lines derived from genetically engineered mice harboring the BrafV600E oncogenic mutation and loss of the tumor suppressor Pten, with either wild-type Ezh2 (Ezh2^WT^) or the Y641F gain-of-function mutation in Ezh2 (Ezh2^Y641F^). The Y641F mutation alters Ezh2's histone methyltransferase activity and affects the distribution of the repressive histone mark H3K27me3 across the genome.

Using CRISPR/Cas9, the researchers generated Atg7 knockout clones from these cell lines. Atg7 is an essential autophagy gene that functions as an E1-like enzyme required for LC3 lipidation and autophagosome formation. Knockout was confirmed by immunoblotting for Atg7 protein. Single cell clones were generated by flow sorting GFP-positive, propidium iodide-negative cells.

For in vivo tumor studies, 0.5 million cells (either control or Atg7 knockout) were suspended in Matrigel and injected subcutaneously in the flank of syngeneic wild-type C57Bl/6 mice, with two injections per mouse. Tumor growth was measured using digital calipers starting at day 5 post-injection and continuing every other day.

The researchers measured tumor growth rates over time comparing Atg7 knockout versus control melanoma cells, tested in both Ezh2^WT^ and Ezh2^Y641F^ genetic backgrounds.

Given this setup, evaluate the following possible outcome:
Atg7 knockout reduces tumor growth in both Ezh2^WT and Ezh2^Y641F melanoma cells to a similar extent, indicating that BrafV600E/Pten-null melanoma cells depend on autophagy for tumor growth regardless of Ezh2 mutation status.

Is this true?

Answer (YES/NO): YES